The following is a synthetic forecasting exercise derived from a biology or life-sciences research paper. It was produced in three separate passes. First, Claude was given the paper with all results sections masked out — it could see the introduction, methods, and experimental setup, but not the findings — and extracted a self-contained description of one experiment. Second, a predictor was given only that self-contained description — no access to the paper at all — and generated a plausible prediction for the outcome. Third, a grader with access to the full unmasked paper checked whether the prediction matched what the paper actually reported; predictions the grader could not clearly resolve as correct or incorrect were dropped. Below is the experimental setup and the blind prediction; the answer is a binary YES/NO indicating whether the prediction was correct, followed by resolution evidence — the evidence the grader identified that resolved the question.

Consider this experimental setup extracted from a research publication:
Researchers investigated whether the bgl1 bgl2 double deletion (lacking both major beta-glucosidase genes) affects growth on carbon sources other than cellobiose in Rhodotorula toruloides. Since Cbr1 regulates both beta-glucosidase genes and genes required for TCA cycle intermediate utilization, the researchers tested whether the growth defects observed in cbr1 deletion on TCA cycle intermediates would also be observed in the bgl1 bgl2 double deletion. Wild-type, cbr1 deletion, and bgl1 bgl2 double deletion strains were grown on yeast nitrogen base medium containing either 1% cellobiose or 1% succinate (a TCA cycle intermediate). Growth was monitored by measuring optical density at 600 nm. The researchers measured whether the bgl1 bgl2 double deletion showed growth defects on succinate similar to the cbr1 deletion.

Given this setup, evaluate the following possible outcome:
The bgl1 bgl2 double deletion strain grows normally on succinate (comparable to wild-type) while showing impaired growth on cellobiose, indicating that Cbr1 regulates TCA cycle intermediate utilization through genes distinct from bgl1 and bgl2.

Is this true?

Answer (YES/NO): YES